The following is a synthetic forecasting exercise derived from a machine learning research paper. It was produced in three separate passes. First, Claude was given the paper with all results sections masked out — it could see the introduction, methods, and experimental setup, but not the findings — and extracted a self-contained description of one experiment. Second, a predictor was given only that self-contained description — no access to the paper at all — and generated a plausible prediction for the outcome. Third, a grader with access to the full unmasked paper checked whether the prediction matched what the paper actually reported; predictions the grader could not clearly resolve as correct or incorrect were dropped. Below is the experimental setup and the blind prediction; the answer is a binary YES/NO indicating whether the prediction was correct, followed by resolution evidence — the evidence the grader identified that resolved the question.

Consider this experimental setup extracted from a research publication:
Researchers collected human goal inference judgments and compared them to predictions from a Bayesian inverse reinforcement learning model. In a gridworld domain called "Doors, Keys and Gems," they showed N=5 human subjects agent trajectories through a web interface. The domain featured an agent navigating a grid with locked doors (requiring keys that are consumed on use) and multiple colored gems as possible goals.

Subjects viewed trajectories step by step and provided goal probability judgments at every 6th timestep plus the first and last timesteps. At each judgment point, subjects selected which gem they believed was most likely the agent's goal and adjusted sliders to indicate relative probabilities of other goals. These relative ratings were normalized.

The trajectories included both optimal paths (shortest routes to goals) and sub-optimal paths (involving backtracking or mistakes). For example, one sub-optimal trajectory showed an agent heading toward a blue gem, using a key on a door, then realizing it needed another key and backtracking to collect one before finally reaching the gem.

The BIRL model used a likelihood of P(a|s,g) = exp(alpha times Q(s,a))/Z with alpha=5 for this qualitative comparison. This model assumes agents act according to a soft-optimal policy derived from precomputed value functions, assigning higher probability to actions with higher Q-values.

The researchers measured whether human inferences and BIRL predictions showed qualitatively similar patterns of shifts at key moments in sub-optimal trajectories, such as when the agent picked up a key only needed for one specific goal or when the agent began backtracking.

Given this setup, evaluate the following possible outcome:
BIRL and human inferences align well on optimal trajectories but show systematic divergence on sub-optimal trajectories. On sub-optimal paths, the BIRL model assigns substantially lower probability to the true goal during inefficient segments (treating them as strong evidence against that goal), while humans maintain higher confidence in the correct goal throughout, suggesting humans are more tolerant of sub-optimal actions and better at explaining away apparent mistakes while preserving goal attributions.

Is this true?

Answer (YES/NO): NO